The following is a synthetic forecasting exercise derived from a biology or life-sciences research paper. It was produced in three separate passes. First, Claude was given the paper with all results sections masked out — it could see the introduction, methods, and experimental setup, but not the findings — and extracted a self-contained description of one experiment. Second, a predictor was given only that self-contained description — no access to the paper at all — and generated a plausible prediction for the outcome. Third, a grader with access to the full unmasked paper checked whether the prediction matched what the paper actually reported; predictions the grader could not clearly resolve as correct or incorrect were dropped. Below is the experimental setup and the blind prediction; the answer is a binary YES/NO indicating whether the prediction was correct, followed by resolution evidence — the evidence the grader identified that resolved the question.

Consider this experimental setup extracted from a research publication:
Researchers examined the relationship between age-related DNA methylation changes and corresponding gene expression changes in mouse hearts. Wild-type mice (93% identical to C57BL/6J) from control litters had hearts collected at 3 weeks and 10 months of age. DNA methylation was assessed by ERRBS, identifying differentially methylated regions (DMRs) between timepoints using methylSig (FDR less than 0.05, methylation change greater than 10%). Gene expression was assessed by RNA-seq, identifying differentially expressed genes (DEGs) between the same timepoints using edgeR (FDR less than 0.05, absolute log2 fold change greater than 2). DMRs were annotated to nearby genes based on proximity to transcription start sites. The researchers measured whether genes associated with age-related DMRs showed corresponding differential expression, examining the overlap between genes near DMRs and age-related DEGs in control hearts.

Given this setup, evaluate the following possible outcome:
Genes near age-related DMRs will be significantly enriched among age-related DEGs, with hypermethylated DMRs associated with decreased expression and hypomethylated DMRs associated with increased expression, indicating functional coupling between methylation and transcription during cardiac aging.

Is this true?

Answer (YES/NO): NO